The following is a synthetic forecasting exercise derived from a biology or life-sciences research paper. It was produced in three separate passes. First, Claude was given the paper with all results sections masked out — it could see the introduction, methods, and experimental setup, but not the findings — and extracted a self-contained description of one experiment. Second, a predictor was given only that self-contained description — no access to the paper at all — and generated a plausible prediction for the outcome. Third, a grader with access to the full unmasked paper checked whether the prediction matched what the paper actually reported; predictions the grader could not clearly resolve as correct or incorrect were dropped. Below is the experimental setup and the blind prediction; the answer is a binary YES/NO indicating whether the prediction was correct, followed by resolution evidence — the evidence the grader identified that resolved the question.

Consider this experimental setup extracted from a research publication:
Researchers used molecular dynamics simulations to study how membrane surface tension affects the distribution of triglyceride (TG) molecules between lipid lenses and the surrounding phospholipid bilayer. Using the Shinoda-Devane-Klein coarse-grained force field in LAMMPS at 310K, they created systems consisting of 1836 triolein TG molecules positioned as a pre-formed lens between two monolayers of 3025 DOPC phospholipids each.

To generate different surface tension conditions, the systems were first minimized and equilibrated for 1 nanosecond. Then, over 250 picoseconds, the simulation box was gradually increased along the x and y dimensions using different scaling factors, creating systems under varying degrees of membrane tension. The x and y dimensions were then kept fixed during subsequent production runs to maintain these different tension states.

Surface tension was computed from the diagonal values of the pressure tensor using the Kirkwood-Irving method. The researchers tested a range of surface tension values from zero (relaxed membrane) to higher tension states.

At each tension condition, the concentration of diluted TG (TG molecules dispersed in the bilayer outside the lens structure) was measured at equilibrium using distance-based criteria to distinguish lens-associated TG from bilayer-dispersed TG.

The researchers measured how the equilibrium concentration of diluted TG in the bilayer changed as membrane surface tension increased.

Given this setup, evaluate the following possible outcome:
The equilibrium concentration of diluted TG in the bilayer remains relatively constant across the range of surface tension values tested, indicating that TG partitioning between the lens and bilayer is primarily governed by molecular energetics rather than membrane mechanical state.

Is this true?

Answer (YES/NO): NO